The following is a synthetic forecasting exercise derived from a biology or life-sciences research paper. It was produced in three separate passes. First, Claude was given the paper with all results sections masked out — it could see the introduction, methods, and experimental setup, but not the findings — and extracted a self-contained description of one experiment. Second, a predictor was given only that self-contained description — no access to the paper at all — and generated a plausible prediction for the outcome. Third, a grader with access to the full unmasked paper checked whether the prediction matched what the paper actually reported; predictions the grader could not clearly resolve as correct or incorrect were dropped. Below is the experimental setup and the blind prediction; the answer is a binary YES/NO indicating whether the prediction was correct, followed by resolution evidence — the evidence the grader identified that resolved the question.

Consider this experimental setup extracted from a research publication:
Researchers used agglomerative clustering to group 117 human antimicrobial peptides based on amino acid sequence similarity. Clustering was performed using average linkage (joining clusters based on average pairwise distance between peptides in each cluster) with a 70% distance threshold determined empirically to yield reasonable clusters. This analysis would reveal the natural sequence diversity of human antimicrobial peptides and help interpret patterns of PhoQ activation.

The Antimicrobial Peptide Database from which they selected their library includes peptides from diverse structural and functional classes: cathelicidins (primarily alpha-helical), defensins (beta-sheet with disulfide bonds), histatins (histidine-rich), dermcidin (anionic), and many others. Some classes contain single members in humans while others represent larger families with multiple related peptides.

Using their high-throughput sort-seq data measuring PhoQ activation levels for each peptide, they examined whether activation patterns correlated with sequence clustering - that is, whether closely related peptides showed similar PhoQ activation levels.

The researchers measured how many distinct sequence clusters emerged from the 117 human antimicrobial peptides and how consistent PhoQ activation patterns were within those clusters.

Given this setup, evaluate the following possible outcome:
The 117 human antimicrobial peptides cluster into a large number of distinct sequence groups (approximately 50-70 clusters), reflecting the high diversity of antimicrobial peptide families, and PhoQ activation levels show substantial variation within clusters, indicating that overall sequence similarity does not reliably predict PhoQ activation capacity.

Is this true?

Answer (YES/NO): NO